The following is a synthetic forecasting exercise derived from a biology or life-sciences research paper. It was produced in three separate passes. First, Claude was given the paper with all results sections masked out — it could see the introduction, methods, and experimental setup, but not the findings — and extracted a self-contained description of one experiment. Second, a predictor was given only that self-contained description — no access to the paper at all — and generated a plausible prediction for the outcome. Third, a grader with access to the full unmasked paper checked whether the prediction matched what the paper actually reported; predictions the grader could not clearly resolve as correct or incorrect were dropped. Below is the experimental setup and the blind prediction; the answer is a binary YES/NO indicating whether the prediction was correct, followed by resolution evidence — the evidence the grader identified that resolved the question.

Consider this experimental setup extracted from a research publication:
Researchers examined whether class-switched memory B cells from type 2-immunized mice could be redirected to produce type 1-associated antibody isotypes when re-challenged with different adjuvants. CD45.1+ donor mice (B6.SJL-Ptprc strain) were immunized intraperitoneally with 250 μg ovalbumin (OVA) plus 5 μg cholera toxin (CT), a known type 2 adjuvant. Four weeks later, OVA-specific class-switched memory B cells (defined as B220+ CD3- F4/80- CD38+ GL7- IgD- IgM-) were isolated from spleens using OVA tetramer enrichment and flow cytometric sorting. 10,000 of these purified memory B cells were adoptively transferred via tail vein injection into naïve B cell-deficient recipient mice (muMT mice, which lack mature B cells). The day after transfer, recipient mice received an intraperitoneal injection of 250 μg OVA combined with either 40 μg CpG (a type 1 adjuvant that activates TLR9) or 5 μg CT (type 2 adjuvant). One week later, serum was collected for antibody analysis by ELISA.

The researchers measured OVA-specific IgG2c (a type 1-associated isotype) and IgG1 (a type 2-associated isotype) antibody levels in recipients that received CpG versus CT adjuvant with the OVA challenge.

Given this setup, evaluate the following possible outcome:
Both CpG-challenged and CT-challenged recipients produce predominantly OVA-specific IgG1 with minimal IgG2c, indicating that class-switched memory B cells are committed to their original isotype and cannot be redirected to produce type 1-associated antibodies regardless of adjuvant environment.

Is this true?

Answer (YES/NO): NO